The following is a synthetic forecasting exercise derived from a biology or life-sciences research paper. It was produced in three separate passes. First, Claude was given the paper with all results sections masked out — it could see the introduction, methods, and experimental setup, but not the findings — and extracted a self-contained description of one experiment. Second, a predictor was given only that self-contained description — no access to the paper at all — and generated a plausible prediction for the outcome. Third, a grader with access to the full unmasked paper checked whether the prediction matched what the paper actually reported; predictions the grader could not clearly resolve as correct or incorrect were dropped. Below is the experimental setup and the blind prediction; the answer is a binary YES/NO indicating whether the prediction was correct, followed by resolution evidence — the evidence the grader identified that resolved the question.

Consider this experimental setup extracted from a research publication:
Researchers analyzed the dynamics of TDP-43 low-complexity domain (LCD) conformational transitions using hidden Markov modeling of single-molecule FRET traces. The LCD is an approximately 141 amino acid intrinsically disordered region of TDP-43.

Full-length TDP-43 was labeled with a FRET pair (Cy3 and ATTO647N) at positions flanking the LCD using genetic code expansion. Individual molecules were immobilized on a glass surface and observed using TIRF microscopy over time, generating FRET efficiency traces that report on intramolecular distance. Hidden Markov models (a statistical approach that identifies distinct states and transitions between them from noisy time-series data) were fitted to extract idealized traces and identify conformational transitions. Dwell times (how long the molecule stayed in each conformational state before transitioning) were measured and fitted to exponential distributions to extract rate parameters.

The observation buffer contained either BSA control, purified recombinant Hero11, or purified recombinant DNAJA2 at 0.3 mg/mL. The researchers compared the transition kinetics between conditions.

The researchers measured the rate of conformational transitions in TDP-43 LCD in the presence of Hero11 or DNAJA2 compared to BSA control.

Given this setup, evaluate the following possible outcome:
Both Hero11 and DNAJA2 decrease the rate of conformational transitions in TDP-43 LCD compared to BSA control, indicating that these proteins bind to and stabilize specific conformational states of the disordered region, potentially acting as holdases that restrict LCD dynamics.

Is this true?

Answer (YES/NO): YES